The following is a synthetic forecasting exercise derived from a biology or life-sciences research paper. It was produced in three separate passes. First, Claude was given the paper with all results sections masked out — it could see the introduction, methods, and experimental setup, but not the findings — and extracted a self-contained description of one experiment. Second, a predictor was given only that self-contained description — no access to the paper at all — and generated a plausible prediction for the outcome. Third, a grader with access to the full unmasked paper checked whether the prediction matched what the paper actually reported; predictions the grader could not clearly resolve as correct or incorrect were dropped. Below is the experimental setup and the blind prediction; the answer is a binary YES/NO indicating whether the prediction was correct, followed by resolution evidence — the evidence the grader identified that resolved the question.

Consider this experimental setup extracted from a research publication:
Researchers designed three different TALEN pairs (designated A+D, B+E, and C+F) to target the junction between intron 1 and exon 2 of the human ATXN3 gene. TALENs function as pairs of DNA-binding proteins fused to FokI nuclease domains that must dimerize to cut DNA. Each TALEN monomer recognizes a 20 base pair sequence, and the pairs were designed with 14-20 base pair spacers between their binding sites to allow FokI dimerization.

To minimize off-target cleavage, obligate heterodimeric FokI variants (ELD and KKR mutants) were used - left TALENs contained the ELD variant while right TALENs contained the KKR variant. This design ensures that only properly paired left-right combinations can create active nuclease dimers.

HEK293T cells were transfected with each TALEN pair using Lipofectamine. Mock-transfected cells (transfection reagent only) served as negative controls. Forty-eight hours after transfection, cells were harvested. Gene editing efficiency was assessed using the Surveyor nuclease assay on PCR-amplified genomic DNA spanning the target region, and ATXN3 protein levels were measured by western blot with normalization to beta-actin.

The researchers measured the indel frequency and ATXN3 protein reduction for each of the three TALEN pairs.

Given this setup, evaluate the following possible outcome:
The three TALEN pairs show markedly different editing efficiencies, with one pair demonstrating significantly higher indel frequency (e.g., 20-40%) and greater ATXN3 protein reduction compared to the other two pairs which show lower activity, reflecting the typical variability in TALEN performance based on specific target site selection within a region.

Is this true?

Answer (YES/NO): NO